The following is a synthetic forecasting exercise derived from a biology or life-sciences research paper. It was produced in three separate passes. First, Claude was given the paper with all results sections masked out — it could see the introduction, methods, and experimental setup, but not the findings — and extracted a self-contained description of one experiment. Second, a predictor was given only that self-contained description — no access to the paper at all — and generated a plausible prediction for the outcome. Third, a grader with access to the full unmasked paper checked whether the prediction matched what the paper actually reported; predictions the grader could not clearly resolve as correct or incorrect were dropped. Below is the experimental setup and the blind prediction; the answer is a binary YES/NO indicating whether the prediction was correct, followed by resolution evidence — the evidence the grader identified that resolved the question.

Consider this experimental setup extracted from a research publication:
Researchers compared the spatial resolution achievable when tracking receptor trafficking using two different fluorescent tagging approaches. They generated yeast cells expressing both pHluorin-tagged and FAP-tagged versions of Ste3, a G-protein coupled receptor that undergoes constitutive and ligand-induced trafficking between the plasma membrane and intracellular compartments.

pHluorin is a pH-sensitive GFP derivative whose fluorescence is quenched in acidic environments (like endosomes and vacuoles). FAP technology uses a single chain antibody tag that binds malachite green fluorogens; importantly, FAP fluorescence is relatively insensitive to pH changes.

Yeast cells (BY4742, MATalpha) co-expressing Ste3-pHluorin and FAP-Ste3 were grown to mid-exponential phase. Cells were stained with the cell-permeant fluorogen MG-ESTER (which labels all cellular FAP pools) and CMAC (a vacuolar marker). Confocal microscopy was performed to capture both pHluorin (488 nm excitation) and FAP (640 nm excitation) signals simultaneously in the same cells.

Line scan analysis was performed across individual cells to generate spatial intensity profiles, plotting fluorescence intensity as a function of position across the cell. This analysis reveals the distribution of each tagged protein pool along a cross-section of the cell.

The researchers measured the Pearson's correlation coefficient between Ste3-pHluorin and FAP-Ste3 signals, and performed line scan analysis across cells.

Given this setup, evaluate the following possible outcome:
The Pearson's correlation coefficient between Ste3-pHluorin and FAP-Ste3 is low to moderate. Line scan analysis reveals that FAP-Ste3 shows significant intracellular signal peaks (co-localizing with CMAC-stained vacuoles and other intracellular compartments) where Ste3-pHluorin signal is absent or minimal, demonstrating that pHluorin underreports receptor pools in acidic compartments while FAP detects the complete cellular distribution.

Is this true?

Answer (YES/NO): NO